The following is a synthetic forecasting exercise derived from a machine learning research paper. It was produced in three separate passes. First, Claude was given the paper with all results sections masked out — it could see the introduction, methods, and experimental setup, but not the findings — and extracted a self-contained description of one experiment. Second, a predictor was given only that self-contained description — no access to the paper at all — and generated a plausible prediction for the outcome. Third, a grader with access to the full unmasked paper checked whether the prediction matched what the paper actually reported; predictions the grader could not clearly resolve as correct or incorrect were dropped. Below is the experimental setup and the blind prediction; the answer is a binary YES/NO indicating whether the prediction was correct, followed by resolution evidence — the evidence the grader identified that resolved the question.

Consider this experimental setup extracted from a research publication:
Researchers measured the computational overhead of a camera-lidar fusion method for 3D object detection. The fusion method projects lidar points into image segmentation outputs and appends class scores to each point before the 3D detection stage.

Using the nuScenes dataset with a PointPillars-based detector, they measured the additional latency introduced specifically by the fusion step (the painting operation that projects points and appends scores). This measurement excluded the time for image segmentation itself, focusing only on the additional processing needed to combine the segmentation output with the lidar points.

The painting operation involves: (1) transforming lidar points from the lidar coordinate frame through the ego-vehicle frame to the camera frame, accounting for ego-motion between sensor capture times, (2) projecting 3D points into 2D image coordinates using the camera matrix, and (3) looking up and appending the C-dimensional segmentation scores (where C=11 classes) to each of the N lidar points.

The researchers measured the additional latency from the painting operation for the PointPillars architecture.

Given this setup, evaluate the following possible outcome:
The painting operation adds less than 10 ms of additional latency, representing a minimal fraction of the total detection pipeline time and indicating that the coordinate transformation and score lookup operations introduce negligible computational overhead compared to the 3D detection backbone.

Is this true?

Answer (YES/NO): YES